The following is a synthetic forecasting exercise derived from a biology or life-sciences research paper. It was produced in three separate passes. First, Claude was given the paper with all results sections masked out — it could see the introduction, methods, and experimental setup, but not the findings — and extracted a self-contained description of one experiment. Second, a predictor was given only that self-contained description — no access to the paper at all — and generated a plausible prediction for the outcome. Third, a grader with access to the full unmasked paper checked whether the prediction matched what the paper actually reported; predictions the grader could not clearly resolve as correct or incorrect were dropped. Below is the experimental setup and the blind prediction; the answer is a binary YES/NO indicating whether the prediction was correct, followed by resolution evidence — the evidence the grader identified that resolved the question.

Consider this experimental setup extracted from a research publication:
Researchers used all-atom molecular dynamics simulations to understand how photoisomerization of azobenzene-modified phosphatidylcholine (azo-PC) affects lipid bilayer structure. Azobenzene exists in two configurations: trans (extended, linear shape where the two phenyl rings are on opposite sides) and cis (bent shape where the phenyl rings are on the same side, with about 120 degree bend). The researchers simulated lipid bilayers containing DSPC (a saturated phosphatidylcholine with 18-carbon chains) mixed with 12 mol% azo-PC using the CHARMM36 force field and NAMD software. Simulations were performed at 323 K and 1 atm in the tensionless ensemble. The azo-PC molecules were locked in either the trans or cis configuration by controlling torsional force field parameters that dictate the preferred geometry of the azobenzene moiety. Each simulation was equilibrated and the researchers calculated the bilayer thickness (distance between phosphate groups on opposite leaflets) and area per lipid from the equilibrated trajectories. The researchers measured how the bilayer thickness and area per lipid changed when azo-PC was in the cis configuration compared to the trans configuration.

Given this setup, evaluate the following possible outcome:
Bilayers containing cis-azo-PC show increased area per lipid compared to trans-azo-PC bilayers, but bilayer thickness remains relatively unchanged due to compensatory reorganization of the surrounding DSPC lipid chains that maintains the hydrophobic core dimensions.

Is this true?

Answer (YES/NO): NO